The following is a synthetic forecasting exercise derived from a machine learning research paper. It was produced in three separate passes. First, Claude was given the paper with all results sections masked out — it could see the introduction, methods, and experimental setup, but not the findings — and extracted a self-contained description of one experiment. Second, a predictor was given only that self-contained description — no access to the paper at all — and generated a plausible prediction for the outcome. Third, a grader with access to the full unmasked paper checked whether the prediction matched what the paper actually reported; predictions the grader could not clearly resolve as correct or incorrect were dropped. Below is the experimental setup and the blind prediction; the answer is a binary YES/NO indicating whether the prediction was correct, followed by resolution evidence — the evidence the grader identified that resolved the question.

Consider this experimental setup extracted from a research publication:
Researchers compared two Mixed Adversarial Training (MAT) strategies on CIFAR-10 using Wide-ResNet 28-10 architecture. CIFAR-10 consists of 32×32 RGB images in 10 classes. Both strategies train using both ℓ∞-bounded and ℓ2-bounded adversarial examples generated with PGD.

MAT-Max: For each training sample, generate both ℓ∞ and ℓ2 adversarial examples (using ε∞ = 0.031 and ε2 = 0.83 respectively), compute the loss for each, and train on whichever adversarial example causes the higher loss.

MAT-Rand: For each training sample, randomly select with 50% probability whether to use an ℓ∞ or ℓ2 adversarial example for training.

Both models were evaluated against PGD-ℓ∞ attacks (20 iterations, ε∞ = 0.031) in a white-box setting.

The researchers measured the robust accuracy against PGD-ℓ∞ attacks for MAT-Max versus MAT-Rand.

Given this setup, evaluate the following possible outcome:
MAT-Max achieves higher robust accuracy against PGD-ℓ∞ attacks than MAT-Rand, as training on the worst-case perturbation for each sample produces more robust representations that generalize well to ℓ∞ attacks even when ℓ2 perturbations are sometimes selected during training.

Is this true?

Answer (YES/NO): NO